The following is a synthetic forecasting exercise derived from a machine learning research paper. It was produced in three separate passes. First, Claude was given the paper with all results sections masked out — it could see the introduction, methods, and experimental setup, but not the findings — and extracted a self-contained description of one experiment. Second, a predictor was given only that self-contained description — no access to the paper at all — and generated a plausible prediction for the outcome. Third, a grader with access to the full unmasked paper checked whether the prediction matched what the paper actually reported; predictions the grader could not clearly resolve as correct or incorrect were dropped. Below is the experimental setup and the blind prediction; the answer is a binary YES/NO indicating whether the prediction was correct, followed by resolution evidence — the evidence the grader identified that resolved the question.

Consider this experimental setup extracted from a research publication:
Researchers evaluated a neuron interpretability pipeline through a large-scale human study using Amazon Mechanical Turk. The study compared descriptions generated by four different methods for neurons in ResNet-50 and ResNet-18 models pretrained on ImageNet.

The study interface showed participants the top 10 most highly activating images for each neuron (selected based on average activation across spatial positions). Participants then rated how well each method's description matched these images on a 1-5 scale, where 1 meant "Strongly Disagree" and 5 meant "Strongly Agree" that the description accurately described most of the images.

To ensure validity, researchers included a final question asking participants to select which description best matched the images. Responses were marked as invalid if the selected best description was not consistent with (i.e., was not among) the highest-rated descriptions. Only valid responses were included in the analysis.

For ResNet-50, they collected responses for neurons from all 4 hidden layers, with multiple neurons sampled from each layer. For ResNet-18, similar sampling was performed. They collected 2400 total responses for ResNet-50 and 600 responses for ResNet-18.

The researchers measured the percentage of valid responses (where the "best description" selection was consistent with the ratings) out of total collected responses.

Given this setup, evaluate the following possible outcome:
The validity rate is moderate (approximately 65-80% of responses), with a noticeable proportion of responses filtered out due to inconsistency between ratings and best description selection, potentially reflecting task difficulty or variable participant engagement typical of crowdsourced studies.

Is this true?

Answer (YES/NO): YES